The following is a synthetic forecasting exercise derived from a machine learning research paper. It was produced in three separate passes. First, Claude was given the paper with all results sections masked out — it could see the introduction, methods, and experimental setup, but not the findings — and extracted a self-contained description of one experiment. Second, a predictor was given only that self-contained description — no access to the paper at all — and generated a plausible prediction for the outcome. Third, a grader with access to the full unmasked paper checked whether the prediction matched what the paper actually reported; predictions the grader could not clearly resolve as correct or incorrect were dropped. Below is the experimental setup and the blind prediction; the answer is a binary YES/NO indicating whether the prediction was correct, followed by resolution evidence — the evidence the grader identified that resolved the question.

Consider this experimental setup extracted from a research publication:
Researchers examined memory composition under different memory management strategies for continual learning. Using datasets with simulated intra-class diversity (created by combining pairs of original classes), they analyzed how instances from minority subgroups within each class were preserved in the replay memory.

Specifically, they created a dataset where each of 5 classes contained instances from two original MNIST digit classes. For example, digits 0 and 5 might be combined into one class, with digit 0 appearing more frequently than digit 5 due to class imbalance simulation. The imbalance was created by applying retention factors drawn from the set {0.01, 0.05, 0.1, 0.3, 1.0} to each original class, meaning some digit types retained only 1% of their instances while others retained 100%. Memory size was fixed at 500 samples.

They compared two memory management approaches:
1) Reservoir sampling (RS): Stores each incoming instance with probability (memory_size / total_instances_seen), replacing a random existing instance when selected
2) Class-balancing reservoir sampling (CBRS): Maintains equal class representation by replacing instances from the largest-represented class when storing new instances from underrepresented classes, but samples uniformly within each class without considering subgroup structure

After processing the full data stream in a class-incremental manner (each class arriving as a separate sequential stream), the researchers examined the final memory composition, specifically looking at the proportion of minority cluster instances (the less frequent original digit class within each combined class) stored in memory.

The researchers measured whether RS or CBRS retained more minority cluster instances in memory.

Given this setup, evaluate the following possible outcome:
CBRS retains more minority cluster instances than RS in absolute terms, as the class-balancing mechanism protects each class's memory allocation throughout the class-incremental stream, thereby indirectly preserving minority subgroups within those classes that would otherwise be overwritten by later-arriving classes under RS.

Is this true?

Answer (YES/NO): NO